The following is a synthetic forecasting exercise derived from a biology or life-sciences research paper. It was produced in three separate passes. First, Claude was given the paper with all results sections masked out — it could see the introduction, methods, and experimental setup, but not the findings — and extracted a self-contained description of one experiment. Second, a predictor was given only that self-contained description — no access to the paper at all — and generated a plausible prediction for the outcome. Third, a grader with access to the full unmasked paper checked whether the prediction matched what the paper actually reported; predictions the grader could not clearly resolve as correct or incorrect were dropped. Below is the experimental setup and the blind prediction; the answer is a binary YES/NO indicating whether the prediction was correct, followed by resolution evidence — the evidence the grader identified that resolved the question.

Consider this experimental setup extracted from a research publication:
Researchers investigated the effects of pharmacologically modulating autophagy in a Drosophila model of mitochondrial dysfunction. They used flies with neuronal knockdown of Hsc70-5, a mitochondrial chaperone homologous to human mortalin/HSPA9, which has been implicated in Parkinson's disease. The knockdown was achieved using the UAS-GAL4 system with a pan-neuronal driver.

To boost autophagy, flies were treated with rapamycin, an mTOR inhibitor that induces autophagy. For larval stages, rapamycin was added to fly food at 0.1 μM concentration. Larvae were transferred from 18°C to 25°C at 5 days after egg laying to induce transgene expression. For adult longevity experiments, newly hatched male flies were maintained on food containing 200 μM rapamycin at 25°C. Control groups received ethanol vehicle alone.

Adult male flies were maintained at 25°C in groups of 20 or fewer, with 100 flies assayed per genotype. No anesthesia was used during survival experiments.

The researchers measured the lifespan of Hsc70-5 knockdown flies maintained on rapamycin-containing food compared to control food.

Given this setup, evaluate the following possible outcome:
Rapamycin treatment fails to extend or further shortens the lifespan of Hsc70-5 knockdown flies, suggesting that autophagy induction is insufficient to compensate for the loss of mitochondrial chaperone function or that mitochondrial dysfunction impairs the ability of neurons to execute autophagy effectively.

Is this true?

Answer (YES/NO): YES